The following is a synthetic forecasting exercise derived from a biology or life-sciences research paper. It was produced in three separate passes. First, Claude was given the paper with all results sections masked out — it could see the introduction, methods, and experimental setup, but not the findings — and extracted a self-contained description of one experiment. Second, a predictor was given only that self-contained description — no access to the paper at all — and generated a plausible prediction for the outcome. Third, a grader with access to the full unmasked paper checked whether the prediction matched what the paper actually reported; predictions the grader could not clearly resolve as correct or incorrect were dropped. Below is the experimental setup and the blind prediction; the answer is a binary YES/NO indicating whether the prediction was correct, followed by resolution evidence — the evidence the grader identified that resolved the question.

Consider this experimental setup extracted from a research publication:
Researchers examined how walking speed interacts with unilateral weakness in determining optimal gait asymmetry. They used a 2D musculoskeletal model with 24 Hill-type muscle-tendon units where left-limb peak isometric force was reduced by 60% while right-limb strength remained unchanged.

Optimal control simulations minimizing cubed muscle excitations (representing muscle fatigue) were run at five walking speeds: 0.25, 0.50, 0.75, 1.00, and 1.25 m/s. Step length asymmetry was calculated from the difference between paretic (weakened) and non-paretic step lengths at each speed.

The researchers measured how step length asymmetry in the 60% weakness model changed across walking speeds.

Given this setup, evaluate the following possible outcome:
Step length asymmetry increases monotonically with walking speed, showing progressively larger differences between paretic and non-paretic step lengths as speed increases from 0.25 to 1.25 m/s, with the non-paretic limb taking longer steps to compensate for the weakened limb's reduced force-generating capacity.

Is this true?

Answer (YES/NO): NO